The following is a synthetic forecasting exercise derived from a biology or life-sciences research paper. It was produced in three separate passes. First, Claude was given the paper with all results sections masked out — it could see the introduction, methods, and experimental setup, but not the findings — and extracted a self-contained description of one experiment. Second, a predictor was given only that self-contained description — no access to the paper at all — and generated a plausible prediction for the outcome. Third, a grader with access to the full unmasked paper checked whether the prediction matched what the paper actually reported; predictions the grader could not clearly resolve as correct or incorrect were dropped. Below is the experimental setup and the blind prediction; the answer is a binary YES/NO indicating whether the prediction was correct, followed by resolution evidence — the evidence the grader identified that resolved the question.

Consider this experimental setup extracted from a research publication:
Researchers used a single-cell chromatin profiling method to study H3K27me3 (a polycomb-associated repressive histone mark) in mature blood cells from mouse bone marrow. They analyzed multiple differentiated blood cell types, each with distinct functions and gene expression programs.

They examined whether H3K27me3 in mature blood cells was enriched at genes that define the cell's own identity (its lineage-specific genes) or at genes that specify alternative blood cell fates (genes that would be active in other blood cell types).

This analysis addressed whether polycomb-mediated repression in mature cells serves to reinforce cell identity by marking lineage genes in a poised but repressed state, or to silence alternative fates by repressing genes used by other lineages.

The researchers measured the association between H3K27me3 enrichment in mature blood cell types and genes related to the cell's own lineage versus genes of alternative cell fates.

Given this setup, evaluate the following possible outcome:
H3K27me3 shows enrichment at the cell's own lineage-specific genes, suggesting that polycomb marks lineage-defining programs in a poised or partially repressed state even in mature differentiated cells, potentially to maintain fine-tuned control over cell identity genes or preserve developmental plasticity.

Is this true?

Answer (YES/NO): NO